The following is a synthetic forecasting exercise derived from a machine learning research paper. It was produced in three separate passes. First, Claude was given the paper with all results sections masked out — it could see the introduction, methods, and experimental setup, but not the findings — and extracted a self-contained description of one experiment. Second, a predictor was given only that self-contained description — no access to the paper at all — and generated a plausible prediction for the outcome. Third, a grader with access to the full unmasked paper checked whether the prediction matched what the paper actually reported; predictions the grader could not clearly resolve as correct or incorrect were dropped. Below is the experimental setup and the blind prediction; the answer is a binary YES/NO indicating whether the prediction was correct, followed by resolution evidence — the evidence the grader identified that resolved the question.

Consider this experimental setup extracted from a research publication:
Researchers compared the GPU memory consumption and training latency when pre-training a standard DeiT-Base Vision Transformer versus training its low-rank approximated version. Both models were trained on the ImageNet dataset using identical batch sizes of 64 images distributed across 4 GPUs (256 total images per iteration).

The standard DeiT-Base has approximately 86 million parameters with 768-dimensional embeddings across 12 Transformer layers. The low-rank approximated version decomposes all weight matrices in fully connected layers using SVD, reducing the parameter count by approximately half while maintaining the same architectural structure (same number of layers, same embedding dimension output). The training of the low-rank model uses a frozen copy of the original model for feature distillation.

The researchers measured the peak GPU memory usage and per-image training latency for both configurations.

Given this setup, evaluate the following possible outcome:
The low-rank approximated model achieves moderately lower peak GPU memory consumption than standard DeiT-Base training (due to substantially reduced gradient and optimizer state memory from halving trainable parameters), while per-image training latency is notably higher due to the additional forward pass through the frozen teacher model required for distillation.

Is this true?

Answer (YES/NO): NO